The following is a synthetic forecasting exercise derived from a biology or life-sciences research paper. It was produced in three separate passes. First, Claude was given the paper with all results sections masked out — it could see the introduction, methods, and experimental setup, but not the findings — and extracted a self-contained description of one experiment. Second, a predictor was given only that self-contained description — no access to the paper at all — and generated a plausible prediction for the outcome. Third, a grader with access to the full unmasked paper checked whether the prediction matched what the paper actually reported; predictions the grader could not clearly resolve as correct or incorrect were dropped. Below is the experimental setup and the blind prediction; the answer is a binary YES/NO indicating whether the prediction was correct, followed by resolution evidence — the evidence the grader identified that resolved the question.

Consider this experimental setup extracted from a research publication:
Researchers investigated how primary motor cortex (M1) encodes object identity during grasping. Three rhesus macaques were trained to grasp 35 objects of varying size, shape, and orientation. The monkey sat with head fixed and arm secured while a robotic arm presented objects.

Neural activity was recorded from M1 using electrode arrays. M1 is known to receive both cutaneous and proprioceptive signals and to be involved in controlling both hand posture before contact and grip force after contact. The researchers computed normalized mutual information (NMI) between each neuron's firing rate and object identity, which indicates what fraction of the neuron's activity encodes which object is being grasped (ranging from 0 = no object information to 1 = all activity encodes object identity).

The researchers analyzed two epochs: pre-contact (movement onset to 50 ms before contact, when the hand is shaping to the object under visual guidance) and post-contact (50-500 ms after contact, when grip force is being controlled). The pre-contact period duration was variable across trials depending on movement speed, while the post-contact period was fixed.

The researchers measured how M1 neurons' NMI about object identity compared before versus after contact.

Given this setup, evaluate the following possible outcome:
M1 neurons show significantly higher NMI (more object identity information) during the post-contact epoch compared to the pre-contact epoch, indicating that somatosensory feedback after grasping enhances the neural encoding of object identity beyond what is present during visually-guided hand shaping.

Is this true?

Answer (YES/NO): NO